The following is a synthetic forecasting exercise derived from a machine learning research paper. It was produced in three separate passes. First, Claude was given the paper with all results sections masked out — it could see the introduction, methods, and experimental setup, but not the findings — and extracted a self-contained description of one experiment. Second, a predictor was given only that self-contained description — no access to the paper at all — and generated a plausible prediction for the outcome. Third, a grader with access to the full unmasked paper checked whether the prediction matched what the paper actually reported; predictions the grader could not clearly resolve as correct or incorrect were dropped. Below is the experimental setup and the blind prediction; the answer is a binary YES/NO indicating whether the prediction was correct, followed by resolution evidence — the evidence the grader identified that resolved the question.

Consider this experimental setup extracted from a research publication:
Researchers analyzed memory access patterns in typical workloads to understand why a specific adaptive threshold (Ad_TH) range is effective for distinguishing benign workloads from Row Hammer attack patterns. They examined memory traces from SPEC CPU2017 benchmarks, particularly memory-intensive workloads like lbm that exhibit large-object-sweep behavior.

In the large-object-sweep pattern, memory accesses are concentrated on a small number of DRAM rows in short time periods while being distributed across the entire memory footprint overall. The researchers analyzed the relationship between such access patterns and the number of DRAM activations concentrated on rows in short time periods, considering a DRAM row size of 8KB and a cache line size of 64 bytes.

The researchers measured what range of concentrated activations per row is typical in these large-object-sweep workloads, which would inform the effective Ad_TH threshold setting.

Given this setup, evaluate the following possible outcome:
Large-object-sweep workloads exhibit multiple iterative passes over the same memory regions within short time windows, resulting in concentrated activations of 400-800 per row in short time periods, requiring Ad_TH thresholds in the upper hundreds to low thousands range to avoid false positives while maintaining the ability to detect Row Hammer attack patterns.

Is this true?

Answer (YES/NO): NO